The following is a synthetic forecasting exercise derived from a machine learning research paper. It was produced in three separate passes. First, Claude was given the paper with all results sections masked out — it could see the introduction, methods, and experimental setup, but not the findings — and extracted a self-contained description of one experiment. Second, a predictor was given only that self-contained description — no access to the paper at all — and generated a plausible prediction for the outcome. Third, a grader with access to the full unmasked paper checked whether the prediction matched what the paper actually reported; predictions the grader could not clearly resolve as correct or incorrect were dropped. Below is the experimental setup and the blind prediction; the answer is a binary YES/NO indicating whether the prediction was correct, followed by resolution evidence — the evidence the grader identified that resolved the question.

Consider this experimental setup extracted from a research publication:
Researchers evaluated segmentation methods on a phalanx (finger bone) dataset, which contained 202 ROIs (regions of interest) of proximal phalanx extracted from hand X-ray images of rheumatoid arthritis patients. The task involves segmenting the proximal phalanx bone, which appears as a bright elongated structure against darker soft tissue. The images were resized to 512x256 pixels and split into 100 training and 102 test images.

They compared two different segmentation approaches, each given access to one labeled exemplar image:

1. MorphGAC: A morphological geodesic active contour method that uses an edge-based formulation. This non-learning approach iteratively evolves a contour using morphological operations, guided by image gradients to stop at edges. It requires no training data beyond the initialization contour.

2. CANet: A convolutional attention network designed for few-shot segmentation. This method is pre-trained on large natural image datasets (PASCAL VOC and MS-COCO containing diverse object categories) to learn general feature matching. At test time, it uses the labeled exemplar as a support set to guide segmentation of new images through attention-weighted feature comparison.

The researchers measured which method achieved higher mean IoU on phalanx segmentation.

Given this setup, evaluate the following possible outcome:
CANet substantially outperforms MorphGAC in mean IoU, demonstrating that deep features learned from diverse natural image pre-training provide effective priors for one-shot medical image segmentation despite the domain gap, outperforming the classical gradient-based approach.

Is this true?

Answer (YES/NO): NO